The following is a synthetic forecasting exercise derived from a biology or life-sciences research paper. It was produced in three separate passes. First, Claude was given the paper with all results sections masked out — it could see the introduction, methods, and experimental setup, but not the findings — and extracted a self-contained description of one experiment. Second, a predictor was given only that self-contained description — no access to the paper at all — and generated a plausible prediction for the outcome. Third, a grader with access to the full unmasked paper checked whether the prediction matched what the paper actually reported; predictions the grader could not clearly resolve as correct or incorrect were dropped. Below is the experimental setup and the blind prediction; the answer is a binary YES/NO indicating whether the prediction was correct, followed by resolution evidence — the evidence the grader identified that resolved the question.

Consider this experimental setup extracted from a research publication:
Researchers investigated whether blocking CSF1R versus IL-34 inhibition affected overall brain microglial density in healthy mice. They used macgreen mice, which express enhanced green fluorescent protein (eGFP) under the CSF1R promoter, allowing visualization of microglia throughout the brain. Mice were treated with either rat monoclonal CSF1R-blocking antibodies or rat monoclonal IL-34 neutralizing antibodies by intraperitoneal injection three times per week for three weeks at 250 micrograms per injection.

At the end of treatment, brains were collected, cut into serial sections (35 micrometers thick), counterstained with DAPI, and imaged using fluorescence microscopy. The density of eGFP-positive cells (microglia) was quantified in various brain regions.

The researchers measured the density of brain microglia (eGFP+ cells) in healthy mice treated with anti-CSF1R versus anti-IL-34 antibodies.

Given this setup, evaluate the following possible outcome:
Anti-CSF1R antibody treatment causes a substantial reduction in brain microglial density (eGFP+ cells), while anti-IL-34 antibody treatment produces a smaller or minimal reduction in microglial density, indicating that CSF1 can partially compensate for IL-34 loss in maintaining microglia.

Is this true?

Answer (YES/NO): NO